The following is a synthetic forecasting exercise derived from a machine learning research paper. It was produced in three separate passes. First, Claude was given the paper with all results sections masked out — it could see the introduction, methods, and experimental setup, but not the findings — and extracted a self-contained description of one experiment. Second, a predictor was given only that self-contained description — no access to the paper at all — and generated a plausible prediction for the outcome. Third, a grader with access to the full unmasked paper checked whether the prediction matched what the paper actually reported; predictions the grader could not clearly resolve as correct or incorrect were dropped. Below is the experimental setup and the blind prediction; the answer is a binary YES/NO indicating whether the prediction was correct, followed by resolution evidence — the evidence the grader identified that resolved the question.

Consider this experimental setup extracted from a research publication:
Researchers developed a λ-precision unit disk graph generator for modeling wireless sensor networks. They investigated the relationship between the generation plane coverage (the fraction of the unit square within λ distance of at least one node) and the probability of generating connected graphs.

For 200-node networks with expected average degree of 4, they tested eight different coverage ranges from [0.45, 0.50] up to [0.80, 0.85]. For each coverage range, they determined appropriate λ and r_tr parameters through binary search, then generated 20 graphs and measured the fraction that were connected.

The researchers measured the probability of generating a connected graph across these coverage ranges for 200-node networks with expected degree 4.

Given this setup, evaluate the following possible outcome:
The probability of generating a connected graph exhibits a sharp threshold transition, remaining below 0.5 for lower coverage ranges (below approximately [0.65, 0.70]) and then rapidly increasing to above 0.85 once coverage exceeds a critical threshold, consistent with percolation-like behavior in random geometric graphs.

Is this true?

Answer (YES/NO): NO